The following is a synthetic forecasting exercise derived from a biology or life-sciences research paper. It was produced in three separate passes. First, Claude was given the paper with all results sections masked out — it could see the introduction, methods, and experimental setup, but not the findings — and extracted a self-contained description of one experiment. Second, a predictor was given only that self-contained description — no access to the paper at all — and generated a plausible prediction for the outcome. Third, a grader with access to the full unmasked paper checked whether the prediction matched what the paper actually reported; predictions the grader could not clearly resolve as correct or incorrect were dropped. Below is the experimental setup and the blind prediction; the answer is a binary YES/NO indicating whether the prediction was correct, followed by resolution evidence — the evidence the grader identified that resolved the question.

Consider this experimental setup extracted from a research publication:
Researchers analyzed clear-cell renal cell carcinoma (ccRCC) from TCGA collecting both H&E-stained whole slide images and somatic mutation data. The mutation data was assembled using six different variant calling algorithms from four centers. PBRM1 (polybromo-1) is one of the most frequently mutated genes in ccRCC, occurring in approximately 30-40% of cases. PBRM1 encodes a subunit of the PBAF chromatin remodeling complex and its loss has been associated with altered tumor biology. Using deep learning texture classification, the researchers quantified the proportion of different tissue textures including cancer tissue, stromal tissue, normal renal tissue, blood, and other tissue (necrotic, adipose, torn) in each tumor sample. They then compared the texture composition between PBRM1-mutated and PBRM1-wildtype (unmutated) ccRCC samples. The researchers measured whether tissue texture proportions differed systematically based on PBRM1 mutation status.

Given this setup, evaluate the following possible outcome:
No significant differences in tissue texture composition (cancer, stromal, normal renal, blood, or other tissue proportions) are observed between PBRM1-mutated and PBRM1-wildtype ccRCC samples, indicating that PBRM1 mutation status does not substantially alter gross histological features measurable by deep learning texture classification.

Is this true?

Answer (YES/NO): NO